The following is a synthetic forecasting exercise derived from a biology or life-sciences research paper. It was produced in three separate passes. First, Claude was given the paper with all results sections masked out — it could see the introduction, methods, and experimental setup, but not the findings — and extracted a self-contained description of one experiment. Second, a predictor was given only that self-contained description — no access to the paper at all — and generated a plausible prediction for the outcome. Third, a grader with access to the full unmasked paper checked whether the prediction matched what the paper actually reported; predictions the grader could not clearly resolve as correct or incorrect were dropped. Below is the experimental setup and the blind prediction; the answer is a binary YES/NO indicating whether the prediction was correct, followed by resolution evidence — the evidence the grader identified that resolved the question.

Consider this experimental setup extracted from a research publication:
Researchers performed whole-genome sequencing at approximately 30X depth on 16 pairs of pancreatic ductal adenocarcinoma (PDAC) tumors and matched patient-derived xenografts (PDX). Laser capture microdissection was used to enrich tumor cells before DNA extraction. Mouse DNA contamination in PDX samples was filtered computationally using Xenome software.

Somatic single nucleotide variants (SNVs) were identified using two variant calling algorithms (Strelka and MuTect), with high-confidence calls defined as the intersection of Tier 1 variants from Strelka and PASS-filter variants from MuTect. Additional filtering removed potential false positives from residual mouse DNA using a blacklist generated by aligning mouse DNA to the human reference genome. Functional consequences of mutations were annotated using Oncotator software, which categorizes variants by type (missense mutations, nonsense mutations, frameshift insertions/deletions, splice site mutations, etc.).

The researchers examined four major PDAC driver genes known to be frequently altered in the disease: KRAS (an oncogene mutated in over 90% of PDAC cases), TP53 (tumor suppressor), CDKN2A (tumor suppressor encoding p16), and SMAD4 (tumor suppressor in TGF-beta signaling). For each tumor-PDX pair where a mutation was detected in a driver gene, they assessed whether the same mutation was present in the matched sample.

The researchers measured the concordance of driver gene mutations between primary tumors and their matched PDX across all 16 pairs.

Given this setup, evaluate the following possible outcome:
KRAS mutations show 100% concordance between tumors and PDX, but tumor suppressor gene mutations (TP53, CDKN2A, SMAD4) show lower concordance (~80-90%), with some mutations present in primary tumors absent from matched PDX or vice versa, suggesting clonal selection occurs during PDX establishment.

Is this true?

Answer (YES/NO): NO